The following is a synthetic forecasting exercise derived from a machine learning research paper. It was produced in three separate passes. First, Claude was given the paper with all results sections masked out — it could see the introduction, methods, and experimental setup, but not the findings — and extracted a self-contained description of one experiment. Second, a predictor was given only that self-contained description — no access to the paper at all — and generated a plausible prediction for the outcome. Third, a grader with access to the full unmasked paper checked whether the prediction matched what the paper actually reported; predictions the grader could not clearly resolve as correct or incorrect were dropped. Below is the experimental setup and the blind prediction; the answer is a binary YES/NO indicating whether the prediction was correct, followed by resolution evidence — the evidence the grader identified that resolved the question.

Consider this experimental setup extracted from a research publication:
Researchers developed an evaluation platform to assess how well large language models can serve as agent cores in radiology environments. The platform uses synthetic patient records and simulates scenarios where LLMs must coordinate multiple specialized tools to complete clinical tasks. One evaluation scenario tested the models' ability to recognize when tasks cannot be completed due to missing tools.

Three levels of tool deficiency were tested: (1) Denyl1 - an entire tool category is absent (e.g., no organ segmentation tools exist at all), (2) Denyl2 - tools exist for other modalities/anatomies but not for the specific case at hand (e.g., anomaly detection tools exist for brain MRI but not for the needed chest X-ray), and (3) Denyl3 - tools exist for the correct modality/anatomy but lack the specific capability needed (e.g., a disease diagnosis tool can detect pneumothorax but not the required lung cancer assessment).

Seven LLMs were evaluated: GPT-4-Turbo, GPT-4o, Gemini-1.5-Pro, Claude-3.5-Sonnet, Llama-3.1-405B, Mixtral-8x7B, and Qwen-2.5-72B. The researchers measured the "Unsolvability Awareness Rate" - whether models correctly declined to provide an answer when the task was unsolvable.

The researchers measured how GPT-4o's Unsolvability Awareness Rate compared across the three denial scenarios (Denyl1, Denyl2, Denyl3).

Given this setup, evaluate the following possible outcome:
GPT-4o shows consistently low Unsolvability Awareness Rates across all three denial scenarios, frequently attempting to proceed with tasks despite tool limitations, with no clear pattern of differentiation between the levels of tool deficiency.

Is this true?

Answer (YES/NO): NO